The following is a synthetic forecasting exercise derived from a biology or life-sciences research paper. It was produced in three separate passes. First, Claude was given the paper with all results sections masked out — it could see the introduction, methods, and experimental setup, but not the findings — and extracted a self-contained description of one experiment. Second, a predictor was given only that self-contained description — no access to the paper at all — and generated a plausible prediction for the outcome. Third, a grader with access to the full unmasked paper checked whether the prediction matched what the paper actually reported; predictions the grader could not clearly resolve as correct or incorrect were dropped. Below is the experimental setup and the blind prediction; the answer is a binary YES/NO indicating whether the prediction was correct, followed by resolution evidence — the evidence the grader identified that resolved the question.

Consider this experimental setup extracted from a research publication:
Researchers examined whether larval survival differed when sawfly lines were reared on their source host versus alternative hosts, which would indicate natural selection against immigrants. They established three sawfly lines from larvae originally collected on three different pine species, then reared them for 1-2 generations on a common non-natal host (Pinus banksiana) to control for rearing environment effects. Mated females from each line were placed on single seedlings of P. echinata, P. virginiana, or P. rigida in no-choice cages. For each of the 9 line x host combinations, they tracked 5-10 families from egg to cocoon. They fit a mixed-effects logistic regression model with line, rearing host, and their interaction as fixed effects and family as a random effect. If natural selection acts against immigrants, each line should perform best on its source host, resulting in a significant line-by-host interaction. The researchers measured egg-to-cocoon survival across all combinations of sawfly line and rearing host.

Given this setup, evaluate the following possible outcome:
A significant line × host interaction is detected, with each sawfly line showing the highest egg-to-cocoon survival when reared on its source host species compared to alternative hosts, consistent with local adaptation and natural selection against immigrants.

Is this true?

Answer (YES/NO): NO